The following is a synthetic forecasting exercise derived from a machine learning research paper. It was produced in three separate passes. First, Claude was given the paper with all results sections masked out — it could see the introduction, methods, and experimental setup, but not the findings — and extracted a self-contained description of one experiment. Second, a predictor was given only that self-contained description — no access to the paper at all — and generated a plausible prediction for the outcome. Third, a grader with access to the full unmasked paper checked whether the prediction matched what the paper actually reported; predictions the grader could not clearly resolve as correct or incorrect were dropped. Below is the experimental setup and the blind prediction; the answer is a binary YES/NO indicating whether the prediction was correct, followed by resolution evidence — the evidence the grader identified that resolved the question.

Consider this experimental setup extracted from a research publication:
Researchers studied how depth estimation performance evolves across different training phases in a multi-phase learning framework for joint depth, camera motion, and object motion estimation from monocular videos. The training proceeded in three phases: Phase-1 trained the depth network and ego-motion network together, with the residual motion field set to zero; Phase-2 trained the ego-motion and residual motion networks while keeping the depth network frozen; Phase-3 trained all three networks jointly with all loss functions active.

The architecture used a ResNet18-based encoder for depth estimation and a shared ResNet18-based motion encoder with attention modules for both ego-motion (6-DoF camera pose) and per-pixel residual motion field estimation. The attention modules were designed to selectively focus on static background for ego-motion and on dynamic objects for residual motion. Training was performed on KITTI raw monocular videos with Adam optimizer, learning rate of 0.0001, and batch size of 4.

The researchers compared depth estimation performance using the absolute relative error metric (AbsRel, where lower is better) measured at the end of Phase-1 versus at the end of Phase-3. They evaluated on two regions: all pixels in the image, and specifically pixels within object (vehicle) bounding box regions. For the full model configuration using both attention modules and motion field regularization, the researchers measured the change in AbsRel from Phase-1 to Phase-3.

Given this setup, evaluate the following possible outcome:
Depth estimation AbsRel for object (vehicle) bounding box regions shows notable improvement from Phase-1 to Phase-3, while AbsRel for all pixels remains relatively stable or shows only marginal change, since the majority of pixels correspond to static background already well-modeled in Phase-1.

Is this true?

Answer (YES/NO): NO